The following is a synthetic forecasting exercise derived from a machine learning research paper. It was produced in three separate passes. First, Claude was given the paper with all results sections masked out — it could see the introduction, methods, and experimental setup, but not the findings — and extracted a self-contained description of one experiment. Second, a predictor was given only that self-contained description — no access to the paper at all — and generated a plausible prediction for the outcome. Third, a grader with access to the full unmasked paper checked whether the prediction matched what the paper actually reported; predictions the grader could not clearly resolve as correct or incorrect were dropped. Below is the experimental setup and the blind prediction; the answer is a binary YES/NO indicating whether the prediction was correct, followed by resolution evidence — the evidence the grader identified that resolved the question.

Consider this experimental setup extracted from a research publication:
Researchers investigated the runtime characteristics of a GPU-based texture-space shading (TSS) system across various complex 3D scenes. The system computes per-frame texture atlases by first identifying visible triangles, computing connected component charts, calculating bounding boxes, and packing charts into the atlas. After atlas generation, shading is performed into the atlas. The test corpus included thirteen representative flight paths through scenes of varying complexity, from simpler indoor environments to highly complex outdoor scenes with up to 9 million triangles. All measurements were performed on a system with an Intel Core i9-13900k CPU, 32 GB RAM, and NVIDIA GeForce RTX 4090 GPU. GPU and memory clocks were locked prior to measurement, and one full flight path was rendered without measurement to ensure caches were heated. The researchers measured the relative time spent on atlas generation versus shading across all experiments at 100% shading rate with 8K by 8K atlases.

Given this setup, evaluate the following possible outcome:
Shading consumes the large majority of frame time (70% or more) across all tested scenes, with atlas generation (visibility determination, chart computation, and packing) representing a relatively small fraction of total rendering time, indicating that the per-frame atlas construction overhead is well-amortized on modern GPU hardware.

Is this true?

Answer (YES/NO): YES